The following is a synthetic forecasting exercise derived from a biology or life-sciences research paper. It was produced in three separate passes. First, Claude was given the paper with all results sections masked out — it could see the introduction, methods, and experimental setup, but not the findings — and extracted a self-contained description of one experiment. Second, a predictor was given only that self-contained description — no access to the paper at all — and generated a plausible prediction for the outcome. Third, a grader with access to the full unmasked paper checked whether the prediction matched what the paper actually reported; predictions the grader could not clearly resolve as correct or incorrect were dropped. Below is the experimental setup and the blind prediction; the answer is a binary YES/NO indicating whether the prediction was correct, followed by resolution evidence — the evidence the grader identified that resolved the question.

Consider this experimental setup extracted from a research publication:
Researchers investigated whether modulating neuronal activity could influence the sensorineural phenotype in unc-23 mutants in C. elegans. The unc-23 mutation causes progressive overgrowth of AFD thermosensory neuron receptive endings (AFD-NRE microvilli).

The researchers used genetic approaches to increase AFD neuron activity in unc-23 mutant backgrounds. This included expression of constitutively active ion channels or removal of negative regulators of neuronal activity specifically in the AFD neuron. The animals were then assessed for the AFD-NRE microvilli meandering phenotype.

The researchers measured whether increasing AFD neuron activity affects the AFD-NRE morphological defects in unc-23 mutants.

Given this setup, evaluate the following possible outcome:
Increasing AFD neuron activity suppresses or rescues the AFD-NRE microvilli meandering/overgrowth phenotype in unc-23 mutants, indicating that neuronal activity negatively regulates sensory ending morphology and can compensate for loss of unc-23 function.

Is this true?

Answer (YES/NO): YES